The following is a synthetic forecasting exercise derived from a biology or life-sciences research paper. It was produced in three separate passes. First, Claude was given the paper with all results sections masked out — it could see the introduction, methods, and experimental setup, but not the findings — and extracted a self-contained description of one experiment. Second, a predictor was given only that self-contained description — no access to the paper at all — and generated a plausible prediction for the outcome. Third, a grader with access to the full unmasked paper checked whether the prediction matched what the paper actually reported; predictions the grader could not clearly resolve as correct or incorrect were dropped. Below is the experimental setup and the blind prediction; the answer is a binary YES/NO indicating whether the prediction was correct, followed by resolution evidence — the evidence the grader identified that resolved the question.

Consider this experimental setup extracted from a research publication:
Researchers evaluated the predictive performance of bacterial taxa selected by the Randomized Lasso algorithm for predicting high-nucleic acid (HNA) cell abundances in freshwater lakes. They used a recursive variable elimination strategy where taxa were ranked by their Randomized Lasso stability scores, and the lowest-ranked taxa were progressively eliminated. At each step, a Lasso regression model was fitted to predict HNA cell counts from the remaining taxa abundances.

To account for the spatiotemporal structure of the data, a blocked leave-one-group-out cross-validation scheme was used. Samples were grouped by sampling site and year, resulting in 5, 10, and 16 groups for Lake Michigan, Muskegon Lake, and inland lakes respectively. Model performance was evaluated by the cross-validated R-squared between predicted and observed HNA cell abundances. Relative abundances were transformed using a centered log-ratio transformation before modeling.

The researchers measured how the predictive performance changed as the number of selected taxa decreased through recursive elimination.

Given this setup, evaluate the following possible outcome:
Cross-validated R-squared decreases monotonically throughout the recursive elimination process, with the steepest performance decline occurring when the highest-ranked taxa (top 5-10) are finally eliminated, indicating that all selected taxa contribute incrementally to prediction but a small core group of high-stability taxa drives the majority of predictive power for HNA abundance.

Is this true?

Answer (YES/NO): NO